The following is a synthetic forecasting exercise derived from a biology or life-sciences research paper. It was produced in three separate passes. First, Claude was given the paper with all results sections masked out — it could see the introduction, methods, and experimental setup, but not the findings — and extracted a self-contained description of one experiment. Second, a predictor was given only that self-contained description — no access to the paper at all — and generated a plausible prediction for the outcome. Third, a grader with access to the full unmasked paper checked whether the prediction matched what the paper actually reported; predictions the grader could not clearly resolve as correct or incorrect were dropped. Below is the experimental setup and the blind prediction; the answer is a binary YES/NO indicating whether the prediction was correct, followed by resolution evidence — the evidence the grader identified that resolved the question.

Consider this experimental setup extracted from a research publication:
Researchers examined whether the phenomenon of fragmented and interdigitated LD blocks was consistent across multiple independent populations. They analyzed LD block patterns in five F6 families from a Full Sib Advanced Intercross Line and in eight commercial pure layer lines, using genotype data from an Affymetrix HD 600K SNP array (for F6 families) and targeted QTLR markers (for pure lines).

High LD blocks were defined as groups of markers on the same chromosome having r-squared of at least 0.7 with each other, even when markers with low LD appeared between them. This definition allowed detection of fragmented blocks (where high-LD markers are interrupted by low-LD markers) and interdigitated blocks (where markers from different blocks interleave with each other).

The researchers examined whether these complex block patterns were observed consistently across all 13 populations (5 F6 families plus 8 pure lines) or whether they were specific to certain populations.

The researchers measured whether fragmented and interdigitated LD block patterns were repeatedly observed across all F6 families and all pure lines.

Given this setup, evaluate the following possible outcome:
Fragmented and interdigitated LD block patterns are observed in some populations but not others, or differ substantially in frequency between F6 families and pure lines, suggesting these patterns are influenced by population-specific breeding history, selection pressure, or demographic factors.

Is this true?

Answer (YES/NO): NO